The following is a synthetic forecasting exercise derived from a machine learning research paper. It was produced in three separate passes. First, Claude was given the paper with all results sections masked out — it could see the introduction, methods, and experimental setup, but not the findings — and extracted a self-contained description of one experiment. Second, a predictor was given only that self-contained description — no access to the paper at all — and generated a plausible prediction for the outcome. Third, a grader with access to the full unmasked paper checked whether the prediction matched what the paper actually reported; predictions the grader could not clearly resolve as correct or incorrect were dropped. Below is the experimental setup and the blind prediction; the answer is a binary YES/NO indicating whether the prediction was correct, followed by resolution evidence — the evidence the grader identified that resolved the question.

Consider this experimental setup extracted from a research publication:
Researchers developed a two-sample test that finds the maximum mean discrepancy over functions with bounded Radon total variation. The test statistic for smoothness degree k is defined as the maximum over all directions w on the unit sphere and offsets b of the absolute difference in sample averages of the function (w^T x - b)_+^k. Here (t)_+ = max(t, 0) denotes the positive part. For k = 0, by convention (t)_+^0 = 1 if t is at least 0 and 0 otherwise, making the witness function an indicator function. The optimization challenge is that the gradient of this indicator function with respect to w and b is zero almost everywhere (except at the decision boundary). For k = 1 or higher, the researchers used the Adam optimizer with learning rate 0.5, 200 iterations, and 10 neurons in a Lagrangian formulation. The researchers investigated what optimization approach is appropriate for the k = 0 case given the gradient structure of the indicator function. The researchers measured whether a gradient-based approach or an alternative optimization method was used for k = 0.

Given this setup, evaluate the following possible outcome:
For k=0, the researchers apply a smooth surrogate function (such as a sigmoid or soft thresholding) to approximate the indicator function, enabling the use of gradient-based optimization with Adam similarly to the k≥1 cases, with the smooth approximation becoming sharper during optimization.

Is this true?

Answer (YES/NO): NO